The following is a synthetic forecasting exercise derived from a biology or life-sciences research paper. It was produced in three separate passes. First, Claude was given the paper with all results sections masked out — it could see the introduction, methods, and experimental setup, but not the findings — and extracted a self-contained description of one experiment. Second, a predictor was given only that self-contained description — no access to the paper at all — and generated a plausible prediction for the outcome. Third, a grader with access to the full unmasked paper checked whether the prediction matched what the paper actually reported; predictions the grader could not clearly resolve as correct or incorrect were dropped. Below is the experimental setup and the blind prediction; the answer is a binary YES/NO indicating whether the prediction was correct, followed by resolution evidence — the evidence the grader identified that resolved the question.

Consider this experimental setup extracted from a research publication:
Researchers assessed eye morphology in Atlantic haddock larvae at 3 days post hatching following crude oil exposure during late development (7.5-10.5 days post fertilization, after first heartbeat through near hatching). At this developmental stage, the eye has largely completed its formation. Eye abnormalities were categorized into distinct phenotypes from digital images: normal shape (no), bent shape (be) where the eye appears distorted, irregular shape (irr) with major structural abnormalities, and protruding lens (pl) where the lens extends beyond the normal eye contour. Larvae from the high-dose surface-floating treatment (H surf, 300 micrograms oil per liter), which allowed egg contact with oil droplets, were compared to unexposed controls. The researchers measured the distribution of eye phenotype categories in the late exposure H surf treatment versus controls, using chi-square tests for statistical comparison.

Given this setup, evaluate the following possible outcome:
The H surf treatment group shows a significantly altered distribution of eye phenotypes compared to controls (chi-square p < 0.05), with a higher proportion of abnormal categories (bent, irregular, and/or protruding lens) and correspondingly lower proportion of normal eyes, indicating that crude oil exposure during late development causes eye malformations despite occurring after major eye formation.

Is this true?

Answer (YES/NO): NO